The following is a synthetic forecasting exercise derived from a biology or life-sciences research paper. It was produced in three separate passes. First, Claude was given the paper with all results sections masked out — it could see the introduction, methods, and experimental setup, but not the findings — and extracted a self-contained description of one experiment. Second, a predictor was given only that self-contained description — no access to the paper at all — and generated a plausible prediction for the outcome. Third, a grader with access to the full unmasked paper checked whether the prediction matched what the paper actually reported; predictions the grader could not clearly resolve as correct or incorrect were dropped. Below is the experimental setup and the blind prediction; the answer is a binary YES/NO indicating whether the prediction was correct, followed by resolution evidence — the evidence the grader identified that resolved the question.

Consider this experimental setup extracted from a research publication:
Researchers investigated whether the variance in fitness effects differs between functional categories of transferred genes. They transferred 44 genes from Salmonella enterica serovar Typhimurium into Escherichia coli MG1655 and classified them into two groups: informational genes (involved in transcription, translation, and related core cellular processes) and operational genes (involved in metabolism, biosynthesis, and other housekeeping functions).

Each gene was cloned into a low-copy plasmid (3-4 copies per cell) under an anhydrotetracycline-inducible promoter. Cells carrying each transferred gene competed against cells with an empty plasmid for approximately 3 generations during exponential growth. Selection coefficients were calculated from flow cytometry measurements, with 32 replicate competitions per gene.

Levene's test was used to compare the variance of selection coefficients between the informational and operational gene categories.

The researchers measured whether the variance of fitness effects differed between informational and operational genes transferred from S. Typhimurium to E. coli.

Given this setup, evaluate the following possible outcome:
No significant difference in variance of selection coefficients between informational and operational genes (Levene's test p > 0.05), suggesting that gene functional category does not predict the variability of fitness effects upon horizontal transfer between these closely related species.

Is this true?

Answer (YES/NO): YES